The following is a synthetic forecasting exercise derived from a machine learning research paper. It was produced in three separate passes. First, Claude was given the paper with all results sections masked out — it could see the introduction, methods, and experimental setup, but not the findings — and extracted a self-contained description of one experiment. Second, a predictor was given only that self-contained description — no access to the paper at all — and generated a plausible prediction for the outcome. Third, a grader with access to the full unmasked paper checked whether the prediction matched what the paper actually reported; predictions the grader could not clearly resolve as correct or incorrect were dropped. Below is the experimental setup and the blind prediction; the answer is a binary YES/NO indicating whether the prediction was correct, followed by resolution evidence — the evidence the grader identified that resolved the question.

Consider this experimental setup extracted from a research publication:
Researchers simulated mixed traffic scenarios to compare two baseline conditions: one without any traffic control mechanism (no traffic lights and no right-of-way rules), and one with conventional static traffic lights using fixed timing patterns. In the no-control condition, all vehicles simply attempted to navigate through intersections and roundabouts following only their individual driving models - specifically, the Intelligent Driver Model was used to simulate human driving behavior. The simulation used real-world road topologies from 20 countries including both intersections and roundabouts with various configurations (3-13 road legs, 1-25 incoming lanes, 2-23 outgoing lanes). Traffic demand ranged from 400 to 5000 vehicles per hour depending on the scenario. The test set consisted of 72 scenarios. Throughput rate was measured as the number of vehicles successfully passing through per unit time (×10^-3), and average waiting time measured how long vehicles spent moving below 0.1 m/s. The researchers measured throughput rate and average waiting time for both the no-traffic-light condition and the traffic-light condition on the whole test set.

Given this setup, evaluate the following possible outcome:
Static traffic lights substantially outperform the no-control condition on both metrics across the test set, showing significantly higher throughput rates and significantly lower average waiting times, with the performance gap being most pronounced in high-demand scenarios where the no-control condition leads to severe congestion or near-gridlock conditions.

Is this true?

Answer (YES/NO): NO